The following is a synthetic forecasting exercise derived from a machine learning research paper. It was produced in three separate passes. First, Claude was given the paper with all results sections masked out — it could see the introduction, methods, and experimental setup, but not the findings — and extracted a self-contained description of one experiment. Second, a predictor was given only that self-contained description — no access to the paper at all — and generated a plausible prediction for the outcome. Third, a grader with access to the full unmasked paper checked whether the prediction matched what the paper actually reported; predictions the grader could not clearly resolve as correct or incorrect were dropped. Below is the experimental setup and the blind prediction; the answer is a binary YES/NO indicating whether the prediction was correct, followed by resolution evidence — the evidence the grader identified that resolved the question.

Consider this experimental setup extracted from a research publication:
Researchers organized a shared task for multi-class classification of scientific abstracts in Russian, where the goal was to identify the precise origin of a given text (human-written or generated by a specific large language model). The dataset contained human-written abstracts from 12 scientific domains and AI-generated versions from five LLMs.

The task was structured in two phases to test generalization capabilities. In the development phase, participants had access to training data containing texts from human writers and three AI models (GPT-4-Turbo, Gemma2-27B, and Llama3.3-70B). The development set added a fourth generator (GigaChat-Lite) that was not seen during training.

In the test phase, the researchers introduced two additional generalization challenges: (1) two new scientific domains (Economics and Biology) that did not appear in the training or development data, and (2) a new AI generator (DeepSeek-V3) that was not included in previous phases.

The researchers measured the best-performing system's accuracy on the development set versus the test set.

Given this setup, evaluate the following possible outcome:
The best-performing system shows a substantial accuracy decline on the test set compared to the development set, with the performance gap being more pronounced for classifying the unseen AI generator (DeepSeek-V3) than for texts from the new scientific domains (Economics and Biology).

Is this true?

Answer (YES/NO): NO